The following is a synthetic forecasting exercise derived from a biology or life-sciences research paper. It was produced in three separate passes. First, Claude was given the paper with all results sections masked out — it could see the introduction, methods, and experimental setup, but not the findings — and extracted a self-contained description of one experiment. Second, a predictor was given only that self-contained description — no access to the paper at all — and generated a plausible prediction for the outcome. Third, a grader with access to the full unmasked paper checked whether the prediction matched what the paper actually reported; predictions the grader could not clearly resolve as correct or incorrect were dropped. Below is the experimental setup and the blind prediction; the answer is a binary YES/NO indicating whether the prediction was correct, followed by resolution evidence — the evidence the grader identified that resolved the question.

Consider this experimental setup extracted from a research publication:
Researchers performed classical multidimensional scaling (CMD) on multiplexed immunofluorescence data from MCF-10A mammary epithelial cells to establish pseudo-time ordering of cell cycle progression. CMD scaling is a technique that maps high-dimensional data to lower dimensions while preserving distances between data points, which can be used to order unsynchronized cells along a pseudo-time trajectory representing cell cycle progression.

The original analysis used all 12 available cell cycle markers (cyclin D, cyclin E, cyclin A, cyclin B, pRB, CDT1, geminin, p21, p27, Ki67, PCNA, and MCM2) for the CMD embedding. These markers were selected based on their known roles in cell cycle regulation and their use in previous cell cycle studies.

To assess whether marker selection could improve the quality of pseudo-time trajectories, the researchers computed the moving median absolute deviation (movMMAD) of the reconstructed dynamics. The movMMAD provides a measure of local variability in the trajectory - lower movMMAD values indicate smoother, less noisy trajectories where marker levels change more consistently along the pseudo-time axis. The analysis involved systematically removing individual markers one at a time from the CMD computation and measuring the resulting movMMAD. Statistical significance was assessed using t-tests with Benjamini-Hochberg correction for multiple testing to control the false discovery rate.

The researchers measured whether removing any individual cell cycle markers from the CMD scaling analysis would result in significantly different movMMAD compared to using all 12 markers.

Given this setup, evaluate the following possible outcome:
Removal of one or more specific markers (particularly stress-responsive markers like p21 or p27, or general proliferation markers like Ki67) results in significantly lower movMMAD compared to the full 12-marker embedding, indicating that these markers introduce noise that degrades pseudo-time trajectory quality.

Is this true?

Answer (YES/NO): NO